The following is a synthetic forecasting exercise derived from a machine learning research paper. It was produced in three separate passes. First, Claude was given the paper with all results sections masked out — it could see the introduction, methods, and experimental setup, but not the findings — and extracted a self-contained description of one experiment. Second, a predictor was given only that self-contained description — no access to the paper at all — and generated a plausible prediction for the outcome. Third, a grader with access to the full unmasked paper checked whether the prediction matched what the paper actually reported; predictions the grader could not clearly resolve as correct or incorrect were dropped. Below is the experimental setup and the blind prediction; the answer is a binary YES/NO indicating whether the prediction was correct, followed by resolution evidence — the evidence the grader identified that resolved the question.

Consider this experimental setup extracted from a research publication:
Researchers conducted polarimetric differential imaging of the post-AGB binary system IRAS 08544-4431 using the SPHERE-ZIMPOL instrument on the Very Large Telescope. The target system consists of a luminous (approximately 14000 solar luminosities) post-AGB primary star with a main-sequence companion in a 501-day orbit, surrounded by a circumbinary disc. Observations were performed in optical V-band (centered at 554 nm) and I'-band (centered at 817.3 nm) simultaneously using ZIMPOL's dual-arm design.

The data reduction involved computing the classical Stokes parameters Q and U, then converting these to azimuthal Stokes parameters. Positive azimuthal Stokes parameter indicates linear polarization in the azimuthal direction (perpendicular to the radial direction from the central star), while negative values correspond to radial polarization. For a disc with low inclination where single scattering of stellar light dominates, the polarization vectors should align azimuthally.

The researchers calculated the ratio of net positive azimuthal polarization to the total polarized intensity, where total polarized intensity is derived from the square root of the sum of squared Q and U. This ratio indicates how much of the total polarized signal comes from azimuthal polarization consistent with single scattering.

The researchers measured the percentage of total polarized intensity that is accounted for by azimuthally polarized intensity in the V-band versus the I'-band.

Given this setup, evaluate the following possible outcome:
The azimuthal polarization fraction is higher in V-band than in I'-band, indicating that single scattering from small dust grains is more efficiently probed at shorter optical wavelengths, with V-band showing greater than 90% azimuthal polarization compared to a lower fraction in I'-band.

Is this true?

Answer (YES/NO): NO